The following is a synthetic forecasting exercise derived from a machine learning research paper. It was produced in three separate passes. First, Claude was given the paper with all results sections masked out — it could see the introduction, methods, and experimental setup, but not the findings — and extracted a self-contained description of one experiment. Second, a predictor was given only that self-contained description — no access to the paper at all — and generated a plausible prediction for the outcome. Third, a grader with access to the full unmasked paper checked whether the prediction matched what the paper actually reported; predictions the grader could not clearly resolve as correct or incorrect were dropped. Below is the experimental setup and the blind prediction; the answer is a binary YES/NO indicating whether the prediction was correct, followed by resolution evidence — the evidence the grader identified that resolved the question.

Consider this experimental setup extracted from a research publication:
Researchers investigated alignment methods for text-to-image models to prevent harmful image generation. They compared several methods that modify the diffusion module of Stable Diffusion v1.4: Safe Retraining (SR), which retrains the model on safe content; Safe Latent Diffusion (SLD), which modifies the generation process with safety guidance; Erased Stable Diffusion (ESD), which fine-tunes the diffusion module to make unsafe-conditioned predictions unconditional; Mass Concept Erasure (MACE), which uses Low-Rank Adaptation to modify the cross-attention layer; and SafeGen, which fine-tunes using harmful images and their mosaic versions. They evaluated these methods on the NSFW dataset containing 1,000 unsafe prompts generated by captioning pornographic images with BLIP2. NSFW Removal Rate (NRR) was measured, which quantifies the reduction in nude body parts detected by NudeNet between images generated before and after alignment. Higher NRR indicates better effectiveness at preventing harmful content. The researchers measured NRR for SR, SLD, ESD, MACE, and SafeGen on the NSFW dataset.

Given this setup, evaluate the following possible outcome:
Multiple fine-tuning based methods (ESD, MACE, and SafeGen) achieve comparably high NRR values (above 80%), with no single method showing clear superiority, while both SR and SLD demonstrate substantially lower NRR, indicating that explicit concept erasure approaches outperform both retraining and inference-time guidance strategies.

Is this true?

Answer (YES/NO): NO